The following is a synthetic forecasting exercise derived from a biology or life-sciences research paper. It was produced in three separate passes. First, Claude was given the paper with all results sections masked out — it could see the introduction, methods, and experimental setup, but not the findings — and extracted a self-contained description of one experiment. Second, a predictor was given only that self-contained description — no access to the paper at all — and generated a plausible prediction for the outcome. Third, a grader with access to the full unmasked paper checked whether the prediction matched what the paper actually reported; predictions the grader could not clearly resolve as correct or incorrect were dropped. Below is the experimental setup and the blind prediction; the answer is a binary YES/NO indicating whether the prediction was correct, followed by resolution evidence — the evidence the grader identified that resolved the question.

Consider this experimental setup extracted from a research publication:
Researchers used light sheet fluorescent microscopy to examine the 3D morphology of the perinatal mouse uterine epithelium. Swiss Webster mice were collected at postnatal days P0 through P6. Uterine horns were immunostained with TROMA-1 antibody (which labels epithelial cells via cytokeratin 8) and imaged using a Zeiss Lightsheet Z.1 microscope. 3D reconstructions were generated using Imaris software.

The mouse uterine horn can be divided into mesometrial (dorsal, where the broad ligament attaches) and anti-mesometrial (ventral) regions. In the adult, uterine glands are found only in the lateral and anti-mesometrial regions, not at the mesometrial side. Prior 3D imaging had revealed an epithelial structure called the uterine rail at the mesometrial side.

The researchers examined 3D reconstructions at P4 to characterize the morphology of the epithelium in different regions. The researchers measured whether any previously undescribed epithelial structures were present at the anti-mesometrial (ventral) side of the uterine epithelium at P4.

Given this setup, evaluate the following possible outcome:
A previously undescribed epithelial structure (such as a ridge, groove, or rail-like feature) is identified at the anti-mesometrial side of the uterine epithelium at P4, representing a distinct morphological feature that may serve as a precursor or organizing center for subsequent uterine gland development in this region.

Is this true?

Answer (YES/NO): YES